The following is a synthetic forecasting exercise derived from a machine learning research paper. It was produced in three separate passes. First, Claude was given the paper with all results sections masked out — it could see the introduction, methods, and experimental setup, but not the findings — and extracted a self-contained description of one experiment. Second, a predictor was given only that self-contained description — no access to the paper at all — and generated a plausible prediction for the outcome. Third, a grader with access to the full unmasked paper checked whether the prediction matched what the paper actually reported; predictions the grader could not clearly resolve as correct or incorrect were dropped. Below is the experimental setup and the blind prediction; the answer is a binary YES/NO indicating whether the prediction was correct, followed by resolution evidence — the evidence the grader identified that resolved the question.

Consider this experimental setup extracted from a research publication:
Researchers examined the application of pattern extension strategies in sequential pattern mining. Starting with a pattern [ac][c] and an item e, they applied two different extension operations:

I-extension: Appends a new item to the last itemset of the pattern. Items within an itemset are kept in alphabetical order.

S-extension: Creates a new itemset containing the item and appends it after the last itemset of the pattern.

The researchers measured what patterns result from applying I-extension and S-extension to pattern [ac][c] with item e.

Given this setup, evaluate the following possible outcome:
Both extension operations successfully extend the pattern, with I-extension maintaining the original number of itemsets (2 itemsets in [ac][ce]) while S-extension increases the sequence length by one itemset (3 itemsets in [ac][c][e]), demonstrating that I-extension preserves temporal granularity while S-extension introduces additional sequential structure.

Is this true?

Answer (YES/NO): NO